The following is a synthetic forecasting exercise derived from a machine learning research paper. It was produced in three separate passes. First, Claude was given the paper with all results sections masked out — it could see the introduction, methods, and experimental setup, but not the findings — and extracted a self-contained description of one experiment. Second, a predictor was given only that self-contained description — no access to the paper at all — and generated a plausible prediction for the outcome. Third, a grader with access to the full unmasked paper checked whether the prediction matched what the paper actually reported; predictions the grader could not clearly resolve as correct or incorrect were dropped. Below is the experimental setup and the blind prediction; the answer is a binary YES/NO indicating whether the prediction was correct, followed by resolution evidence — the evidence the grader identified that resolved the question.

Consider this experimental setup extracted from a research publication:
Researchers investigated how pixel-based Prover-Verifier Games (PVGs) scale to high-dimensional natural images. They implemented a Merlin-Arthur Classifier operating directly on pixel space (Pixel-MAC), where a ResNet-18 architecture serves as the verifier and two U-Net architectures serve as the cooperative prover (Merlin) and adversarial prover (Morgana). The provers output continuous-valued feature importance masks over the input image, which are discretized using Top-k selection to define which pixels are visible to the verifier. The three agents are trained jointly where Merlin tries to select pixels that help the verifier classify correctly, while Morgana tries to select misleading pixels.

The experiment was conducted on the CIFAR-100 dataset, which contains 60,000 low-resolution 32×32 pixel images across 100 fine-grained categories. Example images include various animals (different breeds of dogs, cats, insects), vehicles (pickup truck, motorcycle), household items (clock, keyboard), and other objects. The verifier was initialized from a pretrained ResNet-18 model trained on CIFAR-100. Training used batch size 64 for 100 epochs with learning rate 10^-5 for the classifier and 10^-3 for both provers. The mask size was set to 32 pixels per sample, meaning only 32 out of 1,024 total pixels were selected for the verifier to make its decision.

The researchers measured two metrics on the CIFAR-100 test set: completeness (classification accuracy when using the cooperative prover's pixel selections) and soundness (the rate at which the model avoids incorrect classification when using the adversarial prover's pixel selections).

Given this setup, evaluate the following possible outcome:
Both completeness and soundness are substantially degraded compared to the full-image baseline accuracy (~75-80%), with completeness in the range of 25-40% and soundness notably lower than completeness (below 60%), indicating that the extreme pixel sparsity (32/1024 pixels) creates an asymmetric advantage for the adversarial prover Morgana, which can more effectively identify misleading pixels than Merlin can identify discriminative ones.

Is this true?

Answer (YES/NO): NO